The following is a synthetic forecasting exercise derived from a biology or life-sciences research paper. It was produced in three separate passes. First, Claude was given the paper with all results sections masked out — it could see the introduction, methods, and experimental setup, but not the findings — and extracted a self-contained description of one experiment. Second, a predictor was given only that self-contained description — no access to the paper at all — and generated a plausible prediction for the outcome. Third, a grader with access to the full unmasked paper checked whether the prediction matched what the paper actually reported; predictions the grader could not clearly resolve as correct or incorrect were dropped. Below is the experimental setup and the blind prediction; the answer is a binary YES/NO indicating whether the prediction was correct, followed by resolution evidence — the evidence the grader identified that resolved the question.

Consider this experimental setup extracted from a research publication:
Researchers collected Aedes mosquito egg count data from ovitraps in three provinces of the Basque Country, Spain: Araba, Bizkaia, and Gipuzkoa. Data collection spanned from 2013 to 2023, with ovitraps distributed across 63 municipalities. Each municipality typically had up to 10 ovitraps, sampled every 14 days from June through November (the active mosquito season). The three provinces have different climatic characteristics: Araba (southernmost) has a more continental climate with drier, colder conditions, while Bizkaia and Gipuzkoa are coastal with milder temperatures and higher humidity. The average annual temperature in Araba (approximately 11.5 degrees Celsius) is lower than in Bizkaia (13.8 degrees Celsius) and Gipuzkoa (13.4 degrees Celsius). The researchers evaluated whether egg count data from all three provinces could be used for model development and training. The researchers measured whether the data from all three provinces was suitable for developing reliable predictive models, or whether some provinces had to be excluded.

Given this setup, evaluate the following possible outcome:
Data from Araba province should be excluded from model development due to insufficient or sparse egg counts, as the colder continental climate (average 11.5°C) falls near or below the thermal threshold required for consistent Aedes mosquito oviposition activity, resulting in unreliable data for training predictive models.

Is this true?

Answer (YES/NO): YES